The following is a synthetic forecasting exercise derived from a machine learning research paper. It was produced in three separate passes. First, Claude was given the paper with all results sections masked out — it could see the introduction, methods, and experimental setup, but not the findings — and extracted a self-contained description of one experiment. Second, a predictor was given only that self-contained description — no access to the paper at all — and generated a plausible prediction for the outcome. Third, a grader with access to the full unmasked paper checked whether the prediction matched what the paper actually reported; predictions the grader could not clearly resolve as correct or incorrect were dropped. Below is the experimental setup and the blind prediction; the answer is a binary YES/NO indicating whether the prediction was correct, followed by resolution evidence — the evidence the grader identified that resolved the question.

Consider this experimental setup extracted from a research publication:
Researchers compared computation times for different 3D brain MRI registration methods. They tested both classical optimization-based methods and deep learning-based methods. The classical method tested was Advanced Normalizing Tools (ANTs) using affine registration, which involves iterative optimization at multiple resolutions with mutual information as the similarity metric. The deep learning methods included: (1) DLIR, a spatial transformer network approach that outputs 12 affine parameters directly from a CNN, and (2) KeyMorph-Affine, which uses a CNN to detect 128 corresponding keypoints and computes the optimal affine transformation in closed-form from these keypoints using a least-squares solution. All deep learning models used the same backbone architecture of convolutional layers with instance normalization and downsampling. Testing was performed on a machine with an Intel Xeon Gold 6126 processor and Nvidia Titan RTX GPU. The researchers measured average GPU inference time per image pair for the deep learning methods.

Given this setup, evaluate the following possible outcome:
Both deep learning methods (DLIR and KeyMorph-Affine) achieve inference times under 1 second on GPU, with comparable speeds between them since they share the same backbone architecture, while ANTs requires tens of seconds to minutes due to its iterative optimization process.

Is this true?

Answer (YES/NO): NO